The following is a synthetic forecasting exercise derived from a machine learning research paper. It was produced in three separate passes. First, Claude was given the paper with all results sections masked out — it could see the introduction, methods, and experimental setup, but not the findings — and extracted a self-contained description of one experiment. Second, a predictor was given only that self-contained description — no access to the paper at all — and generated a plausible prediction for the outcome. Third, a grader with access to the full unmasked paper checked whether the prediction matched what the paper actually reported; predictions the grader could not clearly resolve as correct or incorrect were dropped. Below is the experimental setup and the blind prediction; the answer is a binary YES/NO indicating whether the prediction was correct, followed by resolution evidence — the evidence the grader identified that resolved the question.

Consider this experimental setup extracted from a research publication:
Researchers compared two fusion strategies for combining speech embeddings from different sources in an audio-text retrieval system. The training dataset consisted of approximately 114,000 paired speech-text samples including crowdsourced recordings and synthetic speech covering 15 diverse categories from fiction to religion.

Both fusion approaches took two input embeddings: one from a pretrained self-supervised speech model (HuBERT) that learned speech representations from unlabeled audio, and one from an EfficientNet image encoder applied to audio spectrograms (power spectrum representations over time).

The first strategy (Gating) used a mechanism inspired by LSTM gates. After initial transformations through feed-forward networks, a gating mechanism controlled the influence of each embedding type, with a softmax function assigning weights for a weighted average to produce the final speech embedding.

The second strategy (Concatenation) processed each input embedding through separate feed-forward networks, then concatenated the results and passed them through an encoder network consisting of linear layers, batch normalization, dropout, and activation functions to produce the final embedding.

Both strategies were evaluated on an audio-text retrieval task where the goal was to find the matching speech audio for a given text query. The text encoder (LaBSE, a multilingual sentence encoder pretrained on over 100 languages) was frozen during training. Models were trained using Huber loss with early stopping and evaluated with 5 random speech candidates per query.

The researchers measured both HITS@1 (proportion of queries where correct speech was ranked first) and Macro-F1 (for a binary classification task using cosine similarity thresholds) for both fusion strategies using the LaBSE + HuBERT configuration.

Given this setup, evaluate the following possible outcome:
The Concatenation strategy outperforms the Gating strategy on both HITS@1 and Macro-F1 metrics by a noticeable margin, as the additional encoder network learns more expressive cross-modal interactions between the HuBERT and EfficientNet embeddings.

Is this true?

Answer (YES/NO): NO